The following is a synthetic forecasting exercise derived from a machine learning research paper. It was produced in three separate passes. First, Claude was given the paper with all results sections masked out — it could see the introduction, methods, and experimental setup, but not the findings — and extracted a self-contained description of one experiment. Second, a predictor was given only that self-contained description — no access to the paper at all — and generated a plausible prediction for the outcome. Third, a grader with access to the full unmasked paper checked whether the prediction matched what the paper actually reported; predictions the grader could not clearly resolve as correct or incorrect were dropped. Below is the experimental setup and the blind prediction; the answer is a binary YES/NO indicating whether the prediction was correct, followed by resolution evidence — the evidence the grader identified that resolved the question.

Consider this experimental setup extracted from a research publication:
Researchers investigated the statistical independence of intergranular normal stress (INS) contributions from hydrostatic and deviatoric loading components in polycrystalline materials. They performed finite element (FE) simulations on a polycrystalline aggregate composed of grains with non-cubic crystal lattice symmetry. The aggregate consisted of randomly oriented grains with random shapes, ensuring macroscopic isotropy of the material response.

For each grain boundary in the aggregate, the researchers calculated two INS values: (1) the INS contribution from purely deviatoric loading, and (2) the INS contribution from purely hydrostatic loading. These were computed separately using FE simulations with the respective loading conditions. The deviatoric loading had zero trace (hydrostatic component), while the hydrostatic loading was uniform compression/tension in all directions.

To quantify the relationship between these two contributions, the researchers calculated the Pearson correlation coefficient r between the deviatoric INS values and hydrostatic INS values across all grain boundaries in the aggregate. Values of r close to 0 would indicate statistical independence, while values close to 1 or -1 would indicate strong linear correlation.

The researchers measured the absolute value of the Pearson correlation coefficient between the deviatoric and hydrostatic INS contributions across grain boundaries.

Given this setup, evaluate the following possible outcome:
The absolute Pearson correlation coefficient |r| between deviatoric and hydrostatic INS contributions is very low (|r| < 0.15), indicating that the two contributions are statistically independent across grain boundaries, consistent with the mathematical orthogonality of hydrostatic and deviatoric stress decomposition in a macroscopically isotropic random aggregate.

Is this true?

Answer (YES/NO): YES